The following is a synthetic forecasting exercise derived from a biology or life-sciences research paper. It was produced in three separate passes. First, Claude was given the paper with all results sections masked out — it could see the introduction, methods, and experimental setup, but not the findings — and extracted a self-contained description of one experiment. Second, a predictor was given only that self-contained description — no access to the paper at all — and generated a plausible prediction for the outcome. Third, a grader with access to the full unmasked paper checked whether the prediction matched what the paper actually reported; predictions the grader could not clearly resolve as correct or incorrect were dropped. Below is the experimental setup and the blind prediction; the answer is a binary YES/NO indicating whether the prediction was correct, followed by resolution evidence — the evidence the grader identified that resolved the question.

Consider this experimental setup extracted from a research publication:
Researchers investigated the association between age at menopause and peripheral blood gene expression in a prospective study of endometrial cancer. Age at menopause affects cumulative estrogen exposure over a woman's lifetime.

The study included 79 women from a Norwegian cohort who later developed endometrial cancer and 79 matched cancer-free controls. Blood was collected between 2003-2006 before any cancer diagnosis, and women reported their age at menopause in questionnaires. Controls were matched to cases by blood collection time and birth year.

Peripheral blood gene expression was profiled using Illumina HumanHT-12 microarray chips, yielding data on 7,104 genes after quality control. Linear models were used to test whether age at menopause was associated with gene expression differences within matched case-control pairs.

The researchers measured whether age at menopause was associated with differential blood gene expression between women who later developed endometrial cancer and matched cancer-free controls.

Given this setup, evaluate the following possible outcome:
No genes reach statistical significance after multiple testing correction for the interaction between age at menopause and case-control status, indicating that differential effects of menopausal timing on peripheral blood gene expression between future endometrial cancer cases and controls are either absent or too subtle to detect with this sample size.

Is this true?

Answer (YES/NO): YES